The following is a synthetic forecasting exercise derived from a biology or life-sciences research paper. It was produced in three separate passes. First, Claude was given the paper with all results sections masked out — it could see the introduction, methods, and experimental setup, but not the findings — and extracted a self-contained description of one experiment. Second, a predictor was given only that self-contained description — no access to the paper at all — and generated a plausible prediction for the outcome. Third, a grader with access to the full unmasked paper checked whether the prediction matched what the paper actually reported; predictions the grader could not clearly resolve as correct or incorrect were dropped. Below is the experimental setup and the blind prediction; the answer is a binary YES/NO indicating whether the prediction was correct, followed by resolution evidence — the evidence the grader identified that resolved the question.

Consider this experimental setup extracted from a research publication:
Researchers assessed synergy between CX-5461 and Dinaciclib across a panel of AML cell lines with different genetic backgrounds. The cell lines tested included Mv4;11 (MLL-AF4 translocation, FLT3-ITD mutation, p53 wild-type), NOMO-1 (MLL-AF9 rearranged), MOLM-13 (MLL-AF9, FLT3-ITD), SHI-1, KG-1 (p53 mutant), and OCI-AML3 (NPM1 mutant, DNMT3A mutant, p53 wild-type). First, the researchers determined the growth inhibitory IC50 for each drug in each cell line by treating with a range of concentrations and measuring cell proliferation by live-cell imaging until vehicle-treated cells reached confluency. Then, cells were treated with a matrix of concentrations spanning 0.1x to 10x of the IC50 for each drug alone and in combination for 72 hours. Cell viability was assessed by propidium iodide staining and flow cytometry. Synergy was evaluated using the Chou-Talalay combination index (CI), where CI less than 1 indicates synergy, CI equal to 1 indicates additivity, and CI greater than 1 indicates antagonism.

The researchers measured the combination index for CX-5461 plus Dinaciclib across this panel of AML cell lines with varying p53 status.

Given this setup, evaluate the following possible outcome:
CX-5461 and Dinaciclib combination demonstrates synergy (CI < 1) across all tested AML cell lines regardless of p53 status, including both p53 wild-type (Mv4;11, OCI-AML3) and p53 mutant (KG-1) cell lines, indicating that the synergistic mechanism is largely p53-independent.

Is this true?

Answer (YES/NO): NO